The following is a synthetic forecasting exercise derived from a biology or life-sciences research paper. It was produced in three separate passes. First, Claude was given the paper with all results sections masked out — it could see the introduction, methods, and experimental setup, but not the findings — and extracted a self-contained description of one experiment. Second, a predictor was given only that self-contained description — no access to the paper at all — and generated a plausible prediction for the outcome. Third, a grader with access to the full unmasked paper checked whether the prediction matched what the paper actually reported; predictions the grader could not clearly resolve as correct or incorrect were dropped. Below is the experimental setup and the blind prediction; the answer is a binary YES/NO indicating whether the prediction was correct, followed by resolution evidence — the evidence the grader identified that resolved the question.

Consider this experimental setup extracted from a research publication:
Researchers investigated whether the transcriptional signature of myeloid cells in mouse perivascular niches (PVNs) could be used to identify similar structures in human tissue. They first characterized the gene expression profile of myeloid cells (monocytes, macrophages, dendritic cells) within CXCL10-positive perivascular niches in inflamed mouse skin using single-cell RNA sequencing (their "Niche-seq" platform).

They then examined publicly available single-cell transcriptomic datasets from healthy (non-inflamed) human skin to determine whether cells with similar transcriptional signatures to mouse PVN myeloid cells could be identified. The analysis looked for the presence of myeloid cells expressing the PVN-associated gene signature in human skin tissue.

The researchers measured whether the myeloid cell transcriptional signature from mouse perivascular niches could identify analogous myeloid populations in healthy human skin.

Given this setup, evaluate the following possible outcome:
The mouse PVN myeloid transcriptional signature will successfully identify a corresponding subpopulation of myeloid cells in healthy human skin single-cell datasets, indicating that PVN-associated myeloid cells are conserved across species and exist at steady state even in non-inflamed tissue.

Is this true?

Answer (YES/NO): YES